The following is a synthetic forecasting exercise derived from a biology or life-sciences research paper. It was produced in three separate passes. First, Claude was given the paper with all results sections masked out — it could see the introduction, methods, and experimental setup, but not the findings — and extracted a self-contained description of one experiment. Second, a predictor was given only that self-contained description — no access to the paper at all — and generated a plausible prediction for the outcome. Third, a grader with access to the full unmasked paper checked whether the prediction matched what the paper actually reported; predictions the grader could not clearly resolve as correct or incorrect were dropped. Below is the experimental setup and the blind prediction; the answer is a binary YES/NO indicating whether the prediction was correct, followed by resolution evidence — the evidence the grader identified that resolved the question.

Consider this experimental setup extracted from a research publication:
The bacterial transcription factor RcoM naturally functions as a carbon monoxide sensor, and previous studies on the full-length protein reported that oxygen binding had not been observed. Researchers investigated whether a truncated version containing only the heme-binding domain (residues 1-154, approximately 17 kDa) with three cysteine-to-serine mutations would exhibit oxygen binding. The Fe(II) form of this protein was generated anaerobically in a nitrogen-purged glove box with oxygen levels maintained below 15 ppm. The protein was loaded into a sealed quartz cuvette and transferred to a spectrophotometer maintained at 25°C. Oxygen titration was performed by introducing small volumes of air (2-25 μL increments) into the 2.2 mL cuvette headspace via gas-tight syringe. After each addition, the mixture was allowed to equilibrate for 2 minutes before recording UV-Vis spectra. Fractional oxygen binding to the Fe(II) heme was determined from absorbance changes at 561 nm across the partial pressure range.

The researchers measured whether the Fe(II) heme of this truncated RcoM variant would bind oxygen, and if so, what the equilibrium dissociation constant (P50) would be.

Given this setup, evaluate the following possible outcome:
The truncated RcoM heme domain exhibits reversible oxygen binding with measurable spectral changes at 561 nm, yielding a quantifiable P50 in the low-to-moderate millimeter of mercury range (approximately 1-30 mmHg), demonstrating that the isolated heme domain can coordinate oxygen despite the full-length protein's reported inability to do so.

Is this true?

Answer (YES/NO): YES